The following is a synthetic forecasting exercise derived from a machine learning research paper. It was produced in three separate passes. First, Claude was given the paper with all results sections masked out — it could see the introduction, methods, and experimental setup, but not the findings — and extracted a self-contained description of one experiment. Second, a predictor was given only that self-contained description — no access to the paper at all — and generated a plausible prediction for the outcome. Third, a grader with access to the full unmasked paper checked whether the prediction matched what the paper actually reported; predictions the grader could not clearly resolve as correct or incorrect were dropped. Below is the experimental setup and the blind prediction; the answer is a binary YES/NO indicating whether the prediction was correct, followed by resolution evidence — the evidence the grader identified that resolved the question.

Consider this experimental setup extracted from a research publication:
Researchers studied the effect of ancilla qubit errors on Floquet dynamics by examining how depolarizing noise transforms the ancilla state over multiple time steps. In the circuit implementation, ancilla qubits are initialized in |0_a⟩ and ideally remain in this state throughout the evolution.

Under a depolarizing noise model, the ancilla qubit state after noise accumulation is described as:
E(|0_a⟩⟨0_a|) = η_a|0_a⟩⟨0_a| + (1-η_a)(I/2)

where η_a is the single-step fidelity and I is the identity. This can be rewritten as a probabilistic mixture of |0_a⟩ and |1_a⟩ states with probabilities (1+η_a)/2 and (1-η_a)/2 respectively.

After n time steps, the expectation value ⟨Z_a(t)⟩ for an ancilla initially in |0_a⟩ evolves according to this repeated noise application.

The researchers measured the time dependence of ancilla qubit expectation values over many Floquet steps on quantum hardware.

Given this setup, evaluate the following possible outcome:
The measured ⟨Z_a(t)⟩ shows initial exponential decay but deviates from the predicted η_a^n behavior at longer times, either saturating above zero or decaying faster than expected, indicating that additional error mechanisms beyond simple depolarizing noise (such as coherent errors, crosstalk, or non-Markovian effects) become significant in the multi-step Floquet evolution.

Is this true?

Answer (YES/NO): YES